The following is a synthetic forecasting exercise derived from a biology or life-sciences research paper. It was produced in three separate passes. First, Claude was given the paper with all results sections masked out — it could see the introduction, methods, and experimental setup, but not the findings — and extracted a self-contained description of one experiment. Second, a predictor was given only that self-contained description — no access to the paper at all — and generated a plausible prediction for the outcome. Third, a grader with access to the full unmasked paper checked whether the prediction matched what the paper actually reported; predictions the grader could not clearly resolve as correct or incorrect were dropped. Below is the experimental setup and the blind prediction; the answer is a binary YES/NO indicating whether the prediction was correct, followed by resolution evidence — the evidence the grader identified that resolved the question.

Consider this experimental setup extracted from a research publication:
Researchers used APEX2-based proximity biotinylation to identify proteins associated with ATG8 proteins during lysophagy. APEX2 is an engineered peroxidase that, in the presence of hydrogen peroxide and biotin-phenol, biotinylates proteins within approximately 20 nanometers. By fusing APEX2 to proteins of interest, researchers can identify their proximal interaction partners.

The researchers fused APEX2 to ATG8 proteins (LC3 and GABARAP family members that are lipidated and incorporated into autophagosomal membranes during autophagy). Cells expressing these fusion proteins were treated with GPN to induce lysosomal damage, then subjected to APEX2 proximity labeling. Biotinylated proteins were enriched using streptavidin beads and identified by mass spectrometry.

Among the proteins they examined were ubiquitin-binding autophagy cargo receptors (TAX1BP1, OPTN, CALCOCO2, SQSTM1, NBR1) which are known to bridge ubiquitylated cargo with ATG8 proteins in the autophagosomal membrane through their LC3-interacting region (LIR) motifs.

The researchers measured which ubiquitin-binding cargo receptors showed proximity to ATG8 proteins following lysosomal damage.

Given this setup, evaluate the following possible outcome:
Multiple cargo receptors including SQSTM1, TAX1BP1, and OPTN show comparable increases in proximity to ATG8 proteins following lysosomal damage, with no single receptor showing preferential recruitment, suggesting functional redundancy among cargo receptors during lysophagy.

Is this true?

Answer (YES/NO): NO